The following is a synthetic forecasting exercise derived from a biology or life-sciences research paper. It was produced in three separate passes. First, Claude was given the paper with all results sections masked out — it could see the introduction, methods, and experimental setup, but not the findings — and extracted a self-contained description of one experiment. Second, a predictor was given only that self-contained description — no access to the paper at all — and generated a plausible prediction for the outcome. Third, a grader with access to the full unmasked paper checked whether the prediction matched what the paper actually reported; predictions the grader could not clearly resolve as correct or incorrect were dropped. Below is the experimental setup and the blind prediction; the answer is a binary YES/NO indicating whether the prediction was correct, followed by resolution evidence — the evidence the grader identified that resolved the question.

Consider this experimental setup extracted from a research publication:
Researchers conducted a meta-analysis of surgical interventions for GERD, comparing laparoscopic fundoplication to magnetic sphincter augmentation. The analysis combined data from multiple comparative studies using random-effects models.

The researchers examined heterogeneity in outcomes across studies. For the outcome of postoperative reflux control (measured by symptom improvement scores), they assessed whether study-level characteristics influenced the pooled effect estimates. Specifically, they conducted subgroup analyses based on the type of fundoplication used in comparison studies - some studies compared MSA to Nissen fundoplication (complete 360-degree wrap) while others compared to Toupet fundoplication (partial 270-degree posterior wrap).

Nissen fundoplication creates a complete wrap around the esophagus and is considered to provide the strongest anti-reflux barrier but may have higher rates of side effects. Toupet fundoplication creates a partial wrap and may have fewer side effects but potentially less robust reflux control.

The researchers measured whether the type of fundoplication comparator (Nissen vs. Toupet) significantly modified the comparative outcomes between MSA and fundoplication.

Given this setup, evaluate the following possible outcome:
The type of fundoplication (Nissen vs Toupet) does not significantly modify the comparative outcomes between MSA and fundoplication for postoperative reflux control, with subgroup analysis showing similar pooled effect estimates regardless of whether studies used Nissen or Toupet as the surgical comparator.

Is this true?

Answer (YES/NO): NO